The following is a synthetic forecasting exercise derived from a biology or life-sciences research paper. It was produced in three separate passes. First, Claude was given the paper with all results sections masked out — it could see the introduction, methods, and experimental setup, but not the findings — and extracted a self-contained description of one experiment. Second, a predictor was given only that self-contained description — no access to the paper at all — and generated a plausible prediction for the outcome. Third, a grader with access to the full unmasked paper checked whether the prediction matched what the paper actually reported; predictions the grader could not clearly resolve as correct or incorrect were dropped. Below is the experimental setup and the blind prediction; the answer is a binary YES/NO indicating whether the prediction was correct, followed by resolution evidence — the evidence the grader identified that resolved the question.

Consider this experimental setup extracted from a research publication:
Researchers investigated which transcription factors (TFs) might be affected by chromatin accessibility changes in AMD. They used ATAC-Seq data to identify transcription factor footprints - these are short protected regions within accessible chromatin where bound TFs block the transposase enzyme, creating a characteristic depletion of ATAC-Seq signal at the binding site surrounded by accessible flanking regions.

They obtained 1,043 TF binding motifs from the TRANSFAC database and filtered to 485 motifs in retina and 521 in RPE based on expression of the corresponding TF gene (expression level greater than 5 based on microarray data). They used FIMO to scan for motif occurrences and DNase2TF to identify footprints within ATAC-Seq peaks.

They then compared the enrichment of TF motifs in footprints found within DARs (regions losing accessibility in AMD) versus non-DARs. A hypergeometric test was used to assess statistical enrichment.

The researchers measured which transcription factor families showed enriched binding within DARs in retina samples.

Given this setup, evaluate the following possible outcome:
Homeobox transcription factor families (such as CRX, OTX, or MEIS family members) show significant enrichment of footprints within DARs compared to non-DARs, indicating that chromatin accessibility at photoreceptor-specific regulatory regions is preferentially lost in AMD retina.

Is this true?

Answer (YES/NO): YES